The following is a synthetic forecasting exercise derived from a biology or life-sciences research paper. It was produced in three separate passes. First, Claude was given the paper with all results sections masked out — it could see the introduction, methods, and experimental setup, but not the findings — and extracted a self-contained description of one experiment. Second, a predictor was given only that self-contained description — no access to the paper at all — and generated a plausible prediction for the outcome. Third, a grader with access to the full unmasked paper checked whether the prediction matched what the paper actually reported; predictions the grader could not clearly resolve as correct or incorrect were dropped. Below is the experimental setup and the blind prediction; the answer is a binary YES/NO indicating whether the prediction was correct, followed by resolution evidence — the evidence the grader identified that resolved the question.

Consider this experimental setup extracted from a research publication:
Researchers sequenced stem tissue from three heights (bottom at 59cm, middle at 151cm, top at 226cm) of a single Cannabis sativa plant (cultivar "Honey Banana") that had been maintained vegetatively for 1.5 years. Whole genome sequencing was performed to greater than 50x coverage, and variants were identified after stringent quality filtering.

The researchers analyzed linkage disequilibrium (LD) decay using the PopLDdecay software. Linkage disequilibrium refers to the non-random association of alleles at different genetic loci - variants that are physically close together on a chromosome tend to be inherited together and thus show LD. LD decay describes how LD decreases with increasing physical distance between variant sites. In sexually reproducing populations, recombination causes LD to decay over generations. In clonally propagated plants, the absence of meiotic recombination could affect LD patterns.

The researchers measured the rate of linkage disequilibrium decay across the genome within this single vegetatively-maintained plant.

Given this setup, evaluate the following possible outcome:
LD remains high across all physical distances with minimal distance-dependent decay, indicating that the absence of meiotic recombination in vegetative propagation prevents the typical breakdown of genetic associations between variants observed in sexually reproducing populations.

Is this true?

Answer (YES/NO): NO